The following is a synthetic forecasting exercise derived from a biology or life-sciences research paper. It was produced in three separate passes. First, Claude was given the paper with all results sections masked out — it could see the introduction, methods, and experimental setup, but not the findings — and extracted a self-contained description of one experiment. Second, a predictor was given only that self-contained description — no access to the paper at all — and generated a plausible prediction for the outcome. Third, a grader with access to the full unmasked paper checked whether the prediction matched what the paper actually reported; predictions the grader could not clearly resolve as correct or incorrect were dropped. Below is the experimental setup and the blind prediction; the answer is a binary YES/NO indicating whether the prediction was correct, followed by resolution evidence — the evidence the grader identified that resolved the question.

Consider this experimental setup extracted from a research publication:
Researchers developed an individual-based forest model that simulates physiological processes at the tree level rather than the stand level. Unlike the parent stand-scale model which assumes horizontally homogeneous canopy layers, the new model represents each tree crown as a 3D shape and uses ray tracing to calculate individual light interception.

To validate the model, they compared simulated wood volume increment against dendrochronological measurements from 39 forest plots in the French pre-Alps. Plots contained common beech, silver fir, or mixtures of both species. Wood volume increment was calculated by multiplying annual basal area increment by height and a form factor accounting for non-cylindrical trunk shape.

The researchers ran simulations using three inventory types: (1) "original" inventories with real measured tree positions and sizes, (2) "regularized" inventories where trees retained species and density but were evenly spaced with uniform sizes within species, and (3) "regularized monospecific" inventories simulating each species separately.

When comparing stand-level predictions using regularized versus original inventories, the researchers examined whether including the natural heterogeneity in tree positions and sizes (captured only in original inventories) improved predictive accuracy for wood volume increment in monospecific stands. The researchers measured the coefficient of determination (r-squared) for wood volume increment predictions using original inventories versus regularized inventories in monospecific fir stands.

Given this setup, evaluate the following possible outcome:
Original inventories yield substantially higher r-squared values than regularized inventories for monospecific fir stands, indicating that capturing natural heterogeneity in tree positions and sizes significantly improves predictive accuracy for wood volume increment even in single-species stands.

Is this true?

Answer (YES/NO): NO